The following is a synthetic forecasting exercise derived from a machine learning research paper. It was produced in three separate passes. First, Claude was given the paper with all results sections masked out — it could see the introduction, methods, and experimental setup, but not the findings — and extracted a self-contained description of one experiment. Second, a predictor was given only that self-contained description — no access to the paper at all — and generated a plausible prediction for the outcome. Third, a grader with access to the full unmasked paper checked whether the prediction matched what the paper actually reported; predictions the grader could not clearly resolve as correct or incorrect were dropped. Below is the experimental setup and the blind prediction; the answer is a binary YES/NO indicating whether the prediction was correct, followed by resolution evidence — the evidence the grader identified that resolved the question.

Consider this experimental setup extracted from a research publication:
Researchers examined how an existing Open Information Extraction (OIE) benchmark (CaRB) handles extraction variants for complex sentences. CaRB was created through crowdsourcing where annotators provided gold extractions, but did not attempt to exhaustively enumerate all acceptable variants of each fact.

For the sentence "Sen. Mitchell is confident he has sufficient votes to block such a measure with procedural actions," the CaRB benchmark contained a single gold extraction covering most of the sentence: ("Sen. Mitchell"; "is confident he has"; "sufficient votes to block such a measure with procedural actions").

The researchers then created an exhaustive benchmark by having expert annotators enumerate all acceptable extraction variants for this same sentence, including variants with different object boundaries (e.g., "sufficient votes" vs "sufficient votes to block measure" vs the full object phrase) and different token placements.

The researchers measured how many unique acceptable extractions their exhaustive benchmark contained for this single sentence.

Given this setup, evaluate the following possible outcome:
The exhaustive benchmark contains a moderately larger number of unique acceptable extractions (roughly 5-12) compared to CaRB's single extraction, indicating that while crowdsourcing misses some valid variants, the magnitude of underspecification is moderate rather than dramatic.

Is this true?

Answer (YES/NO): NO